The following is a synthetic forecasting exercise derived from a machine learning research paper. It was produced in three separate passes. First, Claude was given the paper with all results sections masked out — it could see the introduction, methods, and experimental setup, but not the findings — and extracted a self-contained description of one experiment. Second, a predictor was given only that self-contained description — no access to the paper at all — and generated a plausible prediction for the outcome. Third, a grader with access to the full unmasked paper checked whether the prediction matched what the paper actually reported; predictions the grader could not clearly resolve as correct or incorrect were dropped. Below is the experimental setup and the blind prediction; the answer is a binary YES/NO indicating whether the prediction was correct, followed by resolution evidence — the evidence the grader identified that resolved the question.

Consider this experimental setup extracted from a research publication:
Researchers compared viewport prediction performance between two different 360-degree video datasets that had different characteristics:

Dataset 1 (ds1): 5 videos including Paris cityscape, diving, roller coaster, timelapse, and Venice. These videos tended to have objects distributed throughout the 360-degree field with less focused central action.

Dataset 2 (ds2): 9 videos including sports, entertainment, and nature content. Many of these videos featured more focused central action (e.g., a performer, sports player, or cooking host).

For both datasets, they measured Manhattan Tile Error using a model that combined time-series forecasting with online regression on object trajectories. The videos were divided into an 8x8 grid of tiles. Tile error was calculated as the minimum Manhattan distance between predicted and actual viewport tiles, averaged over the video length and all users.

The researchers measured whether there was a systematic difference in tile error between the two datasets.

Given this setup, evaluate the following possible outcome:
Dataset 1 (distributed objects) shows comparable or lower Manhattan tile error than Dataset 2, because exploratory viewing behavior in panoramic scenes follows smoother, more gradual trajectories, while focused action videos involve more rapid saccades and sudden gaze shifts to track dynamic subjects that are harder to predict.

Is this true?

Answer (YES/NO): NO